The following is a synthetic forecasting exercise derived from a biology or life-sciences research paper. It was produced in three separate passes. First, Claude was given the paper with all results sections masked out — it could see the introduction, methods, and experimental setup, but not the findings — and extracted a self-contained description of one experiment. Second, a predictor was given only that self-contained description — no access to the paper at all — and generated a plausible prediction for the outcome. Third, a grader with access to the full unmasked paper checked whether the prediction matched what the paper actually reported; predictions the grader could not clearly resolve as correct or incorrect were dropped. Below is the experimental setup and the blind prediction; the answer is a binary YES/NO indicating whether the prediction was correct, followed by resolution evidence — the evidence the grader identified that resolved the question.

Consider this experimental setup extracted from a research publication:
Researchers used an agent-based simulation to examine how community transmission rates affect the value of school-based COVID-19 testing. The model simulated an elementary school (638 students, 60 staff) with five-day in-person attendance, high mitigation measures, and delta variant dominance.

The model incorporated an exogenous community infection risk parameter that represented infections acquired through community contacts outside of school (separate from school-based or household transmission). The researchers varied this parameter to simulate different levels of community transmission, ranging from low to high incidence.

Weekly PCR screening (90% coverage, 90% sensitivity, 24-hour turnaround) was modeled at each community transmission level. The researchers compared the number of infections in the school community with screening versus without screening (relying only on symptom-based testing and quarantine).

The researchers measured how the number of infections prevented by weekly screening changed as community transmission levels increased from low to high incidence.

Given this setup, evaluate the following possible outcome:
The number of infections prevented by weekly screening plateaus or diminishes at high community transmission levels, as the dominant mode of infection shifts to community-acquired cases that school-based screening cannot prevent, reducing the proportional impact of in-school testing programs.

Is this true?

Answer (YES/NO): NO